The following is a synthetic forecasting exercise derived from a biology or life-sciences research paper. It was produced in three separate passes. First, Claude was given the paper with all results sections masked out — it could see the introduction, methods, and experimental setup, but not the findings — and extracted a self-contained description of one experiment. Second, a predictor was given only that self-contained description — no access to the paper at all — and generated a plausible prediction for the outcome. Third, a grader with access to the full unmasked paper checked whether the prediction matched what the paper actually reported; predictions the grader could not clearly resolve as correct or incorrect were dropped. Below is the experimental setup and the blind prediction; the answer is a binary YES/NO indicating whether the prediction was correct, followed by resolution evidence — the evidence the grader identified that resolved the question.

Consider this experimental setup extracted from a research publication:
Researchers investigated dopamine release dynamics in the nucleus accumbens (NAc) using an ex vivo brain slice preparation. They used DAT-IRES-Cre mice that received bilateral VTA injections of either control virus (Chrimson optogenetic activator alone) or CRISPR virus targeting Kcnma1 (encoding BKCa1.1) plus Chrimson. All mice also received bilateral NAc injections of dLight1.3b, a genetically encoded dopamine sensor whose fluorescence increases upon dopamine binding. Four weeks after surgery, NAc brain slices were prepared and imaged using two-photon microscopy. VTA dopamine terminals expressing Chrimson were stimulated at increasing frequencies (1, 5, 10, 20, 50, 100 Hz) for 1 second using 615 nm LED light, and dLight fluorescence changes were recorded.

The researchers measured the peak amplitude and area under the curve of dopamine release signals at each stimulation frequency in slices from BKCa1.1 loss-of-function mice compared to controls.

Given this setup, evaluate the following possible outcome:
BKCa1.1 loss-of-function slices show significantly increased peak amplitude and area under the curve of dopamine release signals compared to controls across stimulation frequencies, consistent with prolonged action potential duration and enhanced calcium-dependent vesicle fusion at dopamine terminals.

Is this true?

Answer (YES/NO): NO